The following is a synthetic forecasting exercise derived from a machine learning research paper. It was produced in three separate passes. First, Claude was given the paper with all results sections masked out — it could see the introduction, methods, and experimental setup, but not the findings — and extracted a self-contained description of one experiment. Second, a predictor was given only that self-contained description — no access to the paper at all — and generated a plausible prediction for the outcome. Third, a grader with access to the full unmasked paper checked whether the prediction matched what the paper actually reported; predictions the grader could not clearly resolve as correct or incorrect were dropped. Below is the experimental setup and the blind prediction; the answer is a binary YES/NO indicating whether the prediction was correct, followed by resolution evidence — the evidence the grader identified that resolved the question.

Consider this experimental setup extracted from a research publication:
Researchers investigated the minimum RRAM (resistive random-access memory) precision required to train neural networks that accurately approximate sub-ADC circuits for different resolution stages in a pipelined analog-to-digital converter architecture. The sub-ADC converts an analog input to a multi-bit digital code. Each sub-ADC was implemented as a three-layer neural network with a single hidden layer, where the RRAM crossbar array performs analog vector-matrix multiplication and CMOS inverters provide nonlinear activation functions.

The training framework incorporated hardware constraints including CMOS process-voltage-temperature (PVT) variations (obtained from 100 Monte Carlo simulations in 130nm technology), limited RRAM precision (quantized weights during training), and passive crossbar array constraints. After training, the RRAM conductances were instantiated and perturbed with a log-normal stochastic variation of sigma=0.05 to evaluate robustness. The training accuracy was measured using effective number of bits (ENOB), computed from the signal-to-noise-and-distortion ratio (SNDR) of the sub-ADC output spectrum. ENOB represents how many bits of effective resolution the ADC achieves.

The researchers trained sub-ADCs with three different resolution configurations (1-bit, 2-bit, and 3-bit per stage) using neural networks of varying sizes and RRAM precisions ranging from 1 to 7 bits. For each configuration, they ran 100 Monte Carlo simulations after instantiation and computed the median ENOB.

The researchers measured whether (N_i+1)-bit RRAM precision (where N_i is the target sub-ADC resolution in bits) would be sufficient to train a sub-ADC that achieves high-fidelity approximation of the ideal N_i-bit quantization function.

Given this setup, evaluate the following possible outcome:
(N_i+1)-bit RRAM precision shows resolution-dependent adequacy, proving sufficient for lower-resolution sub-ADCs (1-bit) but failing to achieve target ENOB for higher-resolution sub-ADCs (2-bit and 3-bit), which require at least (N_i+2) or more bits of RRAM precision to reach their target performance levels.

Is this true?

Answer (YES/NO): NO